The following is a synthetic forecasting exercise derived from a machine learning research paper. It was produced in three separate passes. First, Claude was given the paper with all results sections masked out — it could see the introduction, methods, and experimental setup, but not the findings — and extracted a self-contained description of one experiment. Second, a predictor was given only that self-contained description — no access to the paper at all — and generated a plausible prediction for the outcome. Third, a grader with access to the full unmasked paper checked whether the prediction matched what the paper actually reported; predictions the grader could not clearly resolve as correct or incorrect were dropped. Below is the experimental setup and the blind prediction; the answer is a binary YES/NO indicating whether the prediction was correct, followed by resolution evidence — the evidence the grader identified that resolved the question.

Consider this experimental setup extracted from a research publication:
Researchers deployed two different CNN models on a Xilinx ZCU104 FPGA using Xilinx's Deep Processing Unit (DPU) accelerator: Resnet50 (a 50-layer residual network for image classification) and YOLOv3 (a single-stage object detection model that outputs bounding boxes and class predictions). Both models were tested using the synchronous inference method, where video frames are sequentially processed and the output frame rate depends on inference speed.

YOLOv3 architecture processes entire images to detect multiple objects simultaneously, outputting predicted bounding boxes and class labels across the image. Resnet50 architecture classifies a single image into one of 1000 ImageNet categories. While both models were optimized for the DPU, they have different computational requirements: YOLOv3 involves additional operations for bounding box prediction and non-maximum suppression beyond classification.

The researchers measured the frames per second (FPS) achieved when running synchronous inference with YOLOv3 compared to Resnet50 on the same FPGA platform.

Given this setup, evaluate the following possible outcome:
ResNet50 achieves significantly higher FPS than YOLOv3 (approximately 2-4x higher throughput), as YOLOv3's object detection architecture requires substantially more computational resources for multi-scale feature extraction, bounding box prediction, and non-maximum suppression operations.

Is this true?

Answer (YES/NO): YES